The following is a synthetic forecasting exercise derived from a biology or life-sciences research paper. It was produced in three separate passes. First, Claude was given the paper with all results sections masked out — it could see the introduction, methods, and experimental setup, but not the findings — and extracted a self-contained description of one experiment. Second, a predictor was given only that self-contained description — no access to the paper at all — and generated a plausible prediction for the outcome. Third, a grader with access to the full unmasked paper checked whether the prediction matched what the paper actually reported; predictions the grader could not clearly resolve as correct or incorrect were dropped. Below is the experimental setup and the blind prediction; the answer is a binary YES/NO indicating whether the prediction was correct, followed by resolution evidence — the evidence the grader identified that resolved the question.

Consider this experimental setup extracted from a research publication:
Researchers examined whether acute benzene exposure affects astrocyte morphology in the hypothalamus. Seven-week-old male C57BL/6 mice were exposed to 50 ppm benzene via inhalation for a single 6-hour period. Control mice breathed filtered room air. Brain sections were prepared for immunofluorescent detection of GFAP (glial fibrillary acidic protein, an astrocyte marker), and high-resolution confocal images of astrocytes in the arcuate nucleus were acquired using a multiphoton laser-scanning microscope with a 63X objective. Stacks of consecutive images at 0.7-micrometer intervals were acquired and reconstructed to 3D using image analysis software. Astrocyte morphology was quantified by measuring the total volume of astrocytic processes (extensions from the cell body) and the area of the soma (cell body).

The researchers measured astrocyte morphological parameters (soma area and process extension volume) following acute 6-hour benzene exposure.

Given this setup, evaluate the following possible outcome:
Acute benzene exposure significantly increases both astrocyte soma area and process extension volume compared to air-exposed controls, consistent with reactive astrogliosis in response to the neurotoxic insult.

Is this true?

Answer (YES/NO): YES